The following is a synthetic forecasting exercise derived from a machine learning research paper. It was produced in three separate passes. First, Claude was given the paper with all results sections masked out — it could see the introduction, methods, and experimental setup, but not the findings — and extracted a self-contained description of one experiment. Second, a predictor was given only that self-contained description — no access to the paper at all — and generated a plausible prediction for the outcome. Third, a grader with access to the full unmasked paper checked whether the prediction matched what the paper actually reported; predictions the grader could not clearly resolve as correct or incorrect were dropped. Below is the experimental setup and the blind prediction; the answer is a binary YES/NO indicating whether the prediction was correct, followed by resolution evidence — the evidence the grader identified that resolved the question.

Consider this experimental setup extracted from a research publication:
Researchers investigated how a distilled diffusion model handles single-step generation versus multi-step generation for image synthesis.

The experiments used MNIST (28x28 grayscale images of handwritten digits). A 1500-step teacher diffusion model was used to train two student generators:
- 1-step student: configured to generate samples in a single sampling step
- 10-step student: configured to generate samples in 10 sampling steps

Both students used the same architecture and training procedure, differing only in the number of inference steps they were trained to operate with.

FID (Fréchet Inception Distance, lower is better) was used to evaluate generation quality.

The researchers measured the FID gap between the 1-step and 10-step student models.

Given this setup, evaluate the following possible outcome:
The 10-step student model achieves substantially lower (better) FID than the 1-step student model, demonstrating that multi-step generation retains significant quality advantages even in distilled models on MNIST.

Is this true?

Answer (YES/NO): YES